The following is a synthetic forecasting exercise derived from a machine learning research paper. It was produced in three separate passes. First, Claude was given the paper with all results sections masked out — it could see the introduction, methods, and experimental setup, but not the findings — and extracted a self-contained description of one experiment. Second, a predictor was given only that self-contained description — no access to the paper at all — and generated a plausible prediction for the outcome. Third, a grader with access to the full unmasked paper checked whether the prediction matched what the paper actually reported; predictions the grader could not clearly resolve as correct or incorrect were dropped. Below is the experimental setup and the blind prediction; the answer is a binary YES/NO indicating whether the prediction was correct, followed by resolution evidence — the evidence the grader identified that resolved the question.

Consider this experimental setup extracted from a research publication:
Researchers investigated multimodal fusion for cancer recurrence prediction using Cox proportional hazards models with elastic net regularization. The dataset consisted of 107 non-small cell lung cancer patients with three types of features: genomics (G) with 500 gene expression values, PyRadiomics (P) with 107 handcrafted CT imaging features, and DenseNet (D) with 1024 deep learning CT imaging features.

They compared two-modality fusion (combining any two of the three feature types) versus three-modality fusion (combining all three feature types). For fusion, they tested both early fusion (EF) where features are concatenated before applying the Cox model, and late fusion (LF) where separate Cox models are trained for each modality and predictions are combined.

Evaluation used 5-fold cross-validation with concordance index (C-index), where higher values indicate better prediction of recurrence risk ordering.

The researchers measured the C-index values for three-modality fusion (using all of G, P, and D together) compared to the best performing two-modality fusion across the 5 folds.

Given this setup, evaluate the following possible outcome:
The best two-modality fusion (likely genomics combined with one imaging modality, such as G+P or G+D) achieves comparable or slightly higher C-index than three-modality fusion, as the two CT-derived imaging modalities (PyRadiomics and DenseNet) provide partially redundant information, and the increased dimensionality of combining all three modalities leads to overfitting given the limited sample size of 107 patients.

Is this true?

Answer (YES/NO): NO